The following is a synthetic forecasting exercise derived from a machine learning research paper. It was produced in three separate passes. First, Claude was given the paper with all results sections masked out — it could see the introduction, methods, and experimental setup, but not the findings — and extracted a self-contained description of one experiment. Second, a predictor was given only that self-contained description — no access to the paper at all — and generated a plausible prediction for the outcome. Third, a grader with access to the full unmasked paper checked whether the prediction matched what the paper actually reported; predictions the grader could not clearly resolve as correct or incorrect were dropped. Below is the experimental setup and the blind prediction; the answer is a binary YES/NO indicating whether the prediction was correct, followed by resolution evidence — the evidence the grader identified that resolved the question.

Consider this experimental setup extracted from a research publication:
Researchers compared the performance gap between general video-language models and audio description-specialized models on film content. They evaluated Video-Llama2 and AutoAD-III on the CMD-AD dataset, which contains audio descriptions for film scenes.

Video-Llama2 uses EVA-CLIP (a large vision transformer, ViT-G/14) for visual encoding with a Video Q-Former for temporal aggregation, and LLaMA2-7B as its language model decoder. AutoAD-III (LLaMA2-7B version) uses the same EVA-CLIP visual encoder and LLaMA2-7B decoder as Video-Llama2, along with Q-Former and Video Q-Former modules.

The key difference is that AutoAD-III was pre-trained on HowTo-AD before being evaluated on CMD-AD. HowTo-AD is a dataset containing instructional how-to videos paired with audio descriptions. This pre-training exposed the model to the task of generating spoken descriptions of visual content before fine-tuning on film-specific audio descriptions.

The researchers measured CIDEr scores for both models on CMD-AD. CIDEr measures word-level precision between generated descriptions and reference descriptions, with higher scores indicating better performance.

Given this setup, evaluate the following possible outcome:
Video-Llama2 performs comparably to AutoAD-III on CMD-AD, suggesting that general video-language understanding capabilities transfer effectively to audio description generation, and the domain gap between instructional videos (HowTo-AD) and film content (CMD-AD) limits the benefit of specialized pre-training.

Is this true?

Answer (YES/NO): NO